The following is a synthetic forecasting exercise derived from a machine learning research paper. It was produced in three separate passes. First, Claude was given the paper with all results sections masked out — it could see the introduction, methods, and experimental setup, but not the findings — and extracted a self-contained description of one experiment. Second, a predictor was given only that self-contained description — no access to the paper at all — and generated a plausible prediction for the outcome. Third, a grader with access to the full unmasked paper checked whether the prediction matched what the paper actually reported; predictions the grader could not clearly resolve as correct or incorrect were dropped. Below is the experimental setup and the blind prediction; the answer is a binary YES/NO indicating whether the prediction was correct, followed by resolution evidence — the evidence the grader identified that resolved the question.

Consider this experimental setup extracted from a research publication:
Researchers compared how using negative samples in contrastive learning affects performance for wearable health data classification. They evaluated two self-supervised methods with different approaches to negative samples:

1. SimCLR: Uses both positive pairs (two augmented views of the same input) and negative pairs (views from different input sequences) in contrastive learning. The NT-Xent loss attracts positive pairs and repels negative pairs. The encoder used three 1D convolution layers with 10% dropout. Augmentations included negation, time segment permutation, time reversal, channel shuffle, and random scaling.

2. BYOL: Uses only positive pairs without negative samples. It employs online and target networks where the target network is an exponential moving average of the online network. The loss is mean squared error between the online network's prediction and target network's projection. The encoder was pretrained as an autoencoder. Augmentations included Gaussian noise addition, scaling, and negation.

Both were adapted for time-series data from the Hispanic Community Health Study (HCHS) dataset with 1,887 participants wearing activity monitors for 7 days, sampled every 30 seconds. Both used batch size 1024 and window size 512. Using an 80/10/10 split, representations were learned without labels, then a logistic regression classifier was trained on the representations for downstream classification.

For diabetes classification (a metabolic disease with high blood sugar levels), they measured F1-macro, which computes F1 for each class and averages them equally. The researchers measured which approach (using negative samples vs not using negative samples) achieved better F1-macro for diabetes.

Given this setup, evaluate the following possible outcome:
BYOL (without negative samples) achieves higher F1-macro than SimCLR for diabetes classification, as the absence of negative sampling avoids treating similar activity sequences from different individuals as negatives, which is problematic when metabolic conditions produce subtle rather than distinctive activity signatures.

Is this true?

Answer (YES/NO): NO